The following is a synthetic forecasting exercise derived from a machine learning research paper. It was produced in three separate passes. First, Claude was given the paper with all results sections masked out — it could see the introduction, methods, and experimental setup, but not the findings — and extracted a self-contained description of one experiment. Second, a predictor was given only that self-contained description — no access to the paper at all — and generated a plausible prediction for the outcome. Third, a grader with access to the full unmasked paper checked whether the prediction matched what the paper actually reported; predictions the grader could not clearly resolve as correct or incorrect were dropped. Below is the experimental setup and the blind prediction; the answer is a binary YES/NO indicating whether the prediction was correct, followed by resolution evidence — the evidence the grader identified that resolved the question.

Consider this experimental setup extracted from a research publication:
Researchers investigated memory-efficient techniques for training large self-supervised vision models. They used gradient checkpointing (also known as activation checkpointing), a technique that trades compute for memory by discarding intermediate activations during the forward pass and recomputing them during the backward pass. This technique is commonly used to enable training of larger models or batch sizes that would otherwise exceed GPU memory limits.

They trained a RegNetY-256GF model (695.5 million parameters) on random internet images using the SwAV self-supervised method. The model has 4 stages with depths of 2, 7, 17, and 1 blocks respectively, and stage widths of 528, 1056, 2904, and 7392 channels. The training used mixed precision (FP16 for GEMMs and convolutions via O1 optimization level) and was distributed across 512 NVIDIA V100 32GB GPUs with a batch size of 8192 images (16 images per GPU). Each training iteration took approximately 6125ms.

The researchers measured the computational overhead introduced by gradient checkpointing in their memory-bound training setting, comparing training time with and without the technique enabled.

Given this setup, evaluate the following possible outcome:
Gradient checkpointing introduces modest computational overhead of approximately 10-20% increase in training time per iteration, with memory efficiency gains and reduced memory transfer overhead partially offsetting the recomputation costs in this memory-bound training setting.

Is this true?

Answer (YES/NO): NO